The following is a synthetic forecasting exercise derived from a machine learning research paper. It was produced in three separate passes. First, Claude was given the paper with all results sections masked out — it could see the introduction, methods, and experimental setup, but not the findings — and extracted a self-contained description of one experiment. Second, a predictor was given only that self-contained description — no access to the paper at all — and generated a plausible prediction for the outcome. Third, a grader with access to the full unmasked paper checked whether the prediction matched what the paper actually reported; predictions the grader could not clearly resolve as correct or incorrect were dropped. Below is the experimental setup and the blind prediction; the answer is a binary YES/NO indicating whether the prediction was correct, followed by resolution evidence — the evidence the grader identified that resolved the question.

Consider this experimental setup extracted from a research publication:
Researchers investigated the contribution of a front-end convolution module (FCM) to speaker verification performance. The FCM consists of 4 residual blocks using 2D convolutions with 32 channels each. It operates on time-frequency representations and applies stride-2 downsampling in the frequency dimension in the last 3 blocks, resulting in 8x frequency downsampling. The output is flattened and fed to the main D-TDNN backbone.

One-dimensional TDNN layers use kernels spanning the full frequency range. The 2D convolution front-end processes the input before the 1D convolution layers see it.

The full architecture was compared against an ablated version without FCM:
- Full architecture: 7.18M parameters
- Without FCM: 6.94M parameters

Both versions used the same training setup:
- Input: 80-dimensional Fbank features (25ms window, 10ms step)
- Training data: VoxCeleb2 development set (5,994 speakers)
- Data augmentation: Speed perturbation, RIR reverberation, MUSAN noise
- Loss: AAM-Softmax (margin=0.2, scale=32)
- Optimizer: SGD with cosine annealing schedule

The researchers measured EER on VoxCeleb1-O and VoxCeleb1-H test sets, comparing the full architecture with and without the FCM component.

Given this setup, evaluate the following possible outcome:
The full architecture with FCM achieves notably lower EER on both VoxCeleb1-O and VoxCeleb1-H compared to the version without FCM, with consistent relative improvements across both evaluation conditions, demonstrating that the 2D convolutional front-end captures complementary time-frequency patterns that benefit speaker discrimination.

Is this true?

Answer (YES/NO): YES